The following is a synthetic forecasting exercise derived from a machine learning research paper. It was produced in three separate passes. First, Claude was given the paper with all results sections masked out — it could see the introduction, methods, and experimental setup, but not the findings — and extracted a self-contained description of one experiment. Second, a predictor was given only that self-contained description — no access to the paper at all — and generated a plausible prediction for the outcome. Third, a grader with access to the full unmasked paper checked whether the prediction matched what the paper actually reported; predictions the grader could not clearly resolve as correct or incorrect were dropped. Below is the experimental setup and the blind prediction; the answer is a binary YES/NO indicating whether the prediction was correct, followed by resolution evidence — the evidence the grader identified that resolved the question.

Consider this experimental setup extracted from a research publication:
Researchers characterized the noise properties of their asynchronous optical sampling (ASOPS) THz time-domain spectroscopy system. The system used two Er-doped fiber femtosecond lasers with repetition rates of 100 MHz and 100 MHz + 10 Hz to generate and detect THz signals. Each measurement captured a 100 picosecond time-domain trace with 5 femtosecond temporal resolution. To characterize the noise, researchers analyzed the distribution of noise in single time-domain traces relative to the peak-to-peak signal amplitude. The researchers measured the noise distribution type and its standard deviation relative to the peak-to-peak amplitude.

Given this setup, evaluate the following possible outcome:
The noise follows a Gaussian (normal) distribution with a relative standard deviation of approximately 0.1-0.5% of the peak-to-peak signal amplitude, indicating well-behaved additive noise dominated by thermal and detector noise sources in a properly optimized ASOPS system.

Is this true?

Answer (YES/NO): YES